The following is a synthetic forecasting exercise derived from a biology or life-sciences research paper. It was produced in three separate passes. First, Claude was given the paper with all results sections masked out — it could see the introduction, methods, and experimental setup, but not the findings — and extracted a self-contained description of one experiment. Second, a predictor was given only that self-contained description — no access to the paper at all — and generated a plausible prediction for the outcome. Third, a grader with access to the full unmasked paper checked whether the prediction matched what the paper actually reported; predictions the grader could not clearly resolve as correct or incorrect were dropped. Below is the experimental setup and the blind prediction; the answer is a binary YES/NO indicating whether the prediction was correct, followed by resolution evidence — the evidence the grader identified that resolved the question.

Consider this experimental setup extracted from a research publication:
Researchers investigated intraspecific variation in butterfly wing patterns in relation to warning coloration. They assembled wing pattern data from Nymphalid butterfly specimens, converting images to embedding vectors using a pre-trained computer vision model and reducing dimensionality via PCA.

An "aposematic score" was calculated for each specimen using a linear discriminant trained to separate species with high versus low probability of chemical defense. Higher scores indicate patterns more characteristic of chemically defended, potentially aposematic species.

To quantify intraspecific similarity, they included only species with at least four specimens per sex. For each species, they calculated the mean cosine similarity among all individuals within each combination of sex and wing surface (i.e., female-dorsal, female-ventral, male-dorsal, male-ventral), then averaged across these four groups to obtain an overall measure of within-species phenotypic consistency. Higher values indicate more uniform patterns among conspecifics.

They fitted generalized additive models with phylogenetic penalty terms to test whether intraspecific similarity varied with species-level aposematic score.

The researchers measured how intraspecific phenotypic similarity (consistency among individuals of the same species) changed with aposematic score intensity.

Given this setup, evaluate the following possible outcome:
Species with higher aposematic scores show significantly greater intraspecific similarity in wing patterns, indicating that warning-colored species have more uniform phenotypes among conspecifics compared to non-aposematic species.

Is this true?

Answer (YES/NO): YES